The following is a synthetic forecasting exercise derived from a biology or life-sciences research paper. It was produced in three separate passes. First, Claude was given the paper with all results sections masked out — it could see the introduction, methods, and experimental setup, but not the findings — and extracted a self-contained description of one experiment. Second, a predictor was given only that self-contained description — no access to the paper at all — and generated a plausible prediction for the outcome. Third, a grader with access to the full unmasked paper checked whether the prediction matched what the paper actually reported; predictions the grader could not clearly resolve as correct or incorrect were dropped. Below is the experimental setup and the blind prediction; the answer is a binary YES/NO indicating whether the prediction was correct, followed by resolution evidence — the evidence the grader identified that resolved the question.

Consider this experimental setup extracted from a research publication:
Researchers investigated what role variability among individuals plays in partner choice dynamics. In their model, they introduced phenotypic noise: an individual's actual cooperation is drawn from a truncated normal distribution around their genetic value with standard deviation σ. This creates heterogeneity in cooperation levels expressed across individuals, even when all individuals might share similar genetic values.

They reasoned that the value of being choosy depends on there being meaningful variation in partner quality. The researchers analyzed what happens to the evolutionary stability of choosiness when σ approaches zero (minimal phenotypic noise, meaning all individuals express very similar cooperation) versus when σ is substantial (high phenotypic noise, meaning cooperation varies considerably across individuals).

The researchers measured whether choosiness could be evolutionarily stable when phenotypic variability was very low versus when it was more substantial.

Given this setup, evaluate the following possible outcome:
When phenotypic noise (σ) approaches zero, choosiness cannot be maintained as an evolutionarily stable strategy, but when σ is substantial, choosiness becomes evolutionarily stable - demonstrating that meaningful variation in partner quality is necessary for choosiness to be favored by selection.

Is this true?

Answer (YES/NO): YES